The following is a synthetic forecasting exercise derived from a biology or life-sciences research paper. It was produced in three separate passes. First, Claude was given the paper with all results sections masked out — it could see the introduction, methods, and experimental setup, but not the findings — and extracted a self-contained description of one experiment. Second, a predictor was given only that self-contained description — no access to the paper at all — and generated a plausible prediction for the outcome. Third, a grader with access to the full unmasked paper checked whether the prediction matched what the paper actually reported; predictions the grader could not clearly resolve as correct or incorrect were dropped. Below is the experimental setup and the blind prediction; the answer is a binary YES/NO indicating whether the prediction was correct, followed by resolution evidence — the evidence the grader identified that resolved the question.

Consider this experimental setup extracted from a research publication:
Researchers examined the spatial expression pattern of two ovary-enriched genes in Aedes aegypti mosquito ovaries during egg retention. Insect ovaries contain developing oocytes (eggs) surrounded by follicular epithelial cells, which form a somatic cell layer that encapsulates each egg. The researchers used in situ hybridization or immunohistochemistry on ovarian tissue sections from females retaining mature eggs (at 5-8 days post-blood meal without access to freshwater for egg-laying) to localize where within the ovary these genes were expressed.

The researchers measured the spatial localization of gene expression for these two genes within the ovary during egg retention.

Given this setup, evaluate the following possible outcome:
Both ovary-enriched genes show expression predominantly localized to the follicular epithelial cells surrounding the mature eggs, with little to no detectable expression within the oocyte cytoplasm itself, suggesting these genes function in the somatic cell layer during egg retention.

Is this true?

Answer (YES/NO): YES